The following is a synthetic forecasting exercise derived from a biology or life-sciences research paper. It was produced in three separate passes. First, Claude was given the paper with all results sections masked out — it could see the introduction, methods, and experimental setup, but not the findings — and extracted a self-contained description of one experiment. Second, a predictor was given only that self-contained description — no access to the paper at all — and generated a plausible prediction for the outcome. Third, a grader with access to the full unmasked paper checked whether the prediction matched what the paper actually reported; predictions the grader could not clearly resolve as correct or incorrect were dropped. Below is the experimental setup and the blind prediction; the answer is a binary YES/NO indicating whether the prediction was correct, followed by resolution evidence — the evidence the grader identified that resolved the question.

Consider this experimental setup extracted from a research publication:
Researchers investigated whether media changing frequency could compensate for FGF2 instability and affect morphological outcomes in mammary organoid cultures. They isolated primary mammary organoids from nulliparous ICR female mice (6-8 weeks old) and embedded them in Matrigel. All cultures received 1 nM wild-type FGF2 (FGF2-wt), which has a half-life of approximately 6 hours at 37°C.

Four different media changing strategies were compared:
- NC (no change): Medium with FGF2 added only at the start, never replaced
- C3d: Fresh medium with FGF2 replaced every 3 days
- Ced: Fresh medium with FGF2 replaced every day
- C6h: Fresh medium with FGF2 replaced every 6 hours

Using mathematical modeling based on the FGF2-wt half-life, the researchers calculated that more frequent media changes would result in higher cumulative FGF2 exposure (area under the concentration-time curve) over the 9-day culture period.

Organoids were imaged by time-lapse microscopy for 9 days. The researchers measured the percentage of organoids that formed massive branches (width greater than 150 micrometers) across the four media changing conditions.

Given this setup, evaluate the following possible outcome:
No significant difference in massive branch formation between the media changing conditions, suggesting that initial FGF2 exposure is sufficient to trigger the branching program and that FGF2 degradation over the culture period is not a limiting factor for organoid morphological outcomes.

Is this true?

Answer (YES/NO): NO